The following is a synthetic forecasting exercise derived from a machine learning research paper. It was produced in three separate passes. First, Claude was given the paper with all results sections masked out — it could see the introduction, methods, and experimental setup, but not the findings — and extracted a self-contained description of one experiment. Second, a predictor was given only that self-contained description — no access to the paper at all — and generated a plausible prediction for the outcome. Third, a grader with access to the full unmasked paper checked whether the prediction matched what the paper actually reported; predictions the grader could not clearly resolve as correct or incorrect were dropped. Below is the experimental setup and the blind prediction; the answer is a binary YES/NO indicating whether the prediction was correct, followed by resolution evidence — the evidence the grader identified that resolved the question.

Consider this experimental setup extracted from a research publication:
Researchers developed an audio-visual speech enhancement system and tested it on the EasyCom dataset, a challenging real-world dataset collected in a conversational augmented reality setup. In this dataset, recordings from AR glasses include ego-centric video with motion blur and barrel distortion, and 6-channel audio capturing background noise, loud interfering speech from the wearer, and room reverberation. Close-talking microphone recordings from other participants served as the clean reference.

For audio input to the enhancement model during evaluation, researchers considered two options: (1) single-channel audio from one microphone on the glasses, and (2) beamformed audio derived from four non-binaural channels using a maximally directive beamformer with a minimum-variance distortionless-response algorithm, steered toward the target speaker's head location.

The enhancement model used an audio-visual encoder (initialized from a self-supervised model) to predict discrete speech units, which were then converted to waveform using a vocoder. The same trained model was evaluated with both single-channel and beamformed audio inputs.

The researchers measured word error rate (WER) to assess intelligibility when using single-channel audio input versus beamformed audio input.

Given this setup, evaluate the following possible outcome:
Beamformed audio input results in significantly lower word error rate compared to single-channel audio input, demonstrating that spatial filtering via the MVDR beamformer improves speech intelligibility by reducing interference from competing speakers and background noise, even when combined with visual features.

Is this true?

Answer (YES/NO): NO